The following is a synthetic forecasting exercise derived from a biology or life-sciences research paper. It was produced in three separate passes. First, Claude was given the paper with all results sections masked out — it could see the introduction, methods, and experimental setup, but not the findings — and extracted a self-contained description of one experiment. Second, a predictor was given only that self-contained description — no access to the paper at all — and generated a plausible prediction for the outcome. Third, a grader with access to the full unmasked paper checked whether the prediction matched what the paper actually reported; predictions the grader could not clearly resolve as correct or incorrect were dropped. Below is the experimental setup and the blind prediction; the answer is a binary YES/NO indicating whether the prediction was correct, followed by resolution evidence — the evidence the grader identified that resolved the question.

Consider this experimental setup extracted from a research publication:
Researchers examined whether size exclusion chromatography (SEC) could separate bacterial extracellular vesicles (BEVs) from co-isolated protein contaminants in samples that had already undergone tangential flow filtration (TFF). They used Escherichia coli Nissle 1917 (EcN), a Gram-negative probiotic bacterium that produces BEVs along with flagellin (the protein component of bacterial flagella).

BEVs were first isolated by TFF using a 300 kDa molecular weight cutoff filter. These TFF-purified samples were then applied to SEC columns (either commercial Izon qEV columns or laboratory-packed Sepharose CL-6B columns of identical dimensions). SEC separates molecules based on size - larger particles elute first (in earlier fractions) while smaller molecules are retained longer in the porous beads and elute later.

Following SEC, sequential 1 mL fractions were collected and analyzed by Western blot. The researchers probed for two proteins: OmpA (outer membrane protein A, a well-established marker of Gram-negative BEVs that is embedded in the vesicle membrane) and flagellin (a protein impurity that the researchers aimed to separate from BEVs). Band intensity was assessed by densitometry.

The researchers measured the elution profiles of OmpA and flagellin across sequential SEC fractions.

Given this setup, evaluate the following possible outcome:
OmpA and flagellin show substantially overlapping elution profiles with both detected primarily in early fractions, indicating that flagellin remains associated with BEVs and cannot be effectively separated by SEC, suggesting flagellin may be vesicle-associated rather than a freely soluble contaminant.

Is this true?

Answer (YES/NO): NO